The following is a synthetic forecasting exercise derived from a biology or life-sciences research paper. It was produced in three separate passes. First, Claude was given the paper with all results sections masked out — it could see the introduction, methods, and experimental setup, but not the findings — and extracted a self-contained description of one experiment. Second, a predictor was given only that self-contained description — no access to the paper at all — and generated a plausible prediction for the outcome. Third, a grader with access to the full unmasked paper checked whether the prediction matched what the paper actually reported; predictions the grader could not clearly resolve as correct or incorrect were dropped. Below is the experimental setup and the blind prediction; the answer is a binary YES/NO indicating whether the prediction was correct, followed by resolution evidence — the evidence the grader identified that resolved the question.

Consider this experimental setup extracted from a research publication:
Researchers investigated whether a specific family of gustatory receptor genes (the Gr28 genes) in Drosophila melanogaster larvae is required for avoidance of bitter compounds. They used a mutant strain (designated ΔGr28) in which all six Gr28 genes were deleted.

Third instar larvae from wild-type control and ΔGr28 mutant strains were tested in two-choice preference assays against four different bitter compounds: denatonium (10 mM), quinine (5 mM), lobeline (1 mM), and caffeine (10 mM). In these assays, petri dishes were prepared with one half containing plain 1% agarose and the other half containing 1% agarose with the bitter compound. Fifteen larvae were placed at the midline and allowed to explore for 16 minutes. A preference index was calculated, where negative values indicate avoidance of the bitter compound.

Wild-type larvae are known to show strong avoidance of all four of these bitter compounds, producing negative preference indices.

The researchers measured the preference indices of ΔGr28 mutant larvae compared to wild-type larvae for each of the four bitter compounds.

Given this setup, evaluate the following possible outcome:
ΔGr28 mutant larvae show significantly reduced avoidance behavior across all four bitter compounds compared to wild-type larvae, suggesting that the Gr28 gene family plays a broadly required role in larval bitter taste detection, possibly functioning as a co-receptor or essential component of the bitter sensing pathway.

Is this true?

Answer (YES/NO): NO